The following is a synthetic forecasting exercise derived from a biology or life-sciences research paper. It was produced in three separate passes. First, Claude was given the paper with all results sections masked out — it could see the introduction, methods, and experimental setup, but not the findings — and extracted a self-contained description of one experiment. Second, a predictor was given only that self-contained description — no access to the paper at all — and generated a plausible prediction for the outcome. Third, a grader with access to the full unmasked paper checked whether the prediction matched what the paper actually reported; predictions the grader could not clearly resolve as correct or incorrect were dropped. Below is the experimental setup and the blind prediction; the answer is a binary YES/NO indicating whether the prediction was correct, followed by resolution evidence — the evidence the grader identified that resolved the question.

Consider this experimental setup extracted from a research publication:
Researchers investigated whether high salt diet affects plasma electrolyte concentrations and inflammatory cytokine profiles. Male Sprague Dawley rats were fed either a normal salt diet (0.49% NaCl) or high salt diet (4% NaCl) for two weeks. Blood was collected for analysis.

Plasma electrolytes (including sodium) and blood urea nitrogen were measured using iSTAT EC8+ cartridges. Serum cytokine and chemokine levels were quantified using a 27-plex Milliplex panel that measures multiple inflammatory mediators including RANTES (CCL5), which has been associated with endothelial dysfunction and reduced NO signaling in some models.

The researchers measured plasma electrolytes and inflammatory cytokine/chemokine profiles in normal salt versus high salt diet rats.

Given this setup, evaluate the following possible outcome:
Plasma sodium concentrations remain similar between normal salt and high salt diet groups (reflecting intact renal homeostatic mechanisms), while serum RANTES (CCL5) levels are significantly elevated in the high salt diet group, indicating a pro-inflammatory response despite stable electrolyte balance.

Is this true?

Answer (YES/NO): NO